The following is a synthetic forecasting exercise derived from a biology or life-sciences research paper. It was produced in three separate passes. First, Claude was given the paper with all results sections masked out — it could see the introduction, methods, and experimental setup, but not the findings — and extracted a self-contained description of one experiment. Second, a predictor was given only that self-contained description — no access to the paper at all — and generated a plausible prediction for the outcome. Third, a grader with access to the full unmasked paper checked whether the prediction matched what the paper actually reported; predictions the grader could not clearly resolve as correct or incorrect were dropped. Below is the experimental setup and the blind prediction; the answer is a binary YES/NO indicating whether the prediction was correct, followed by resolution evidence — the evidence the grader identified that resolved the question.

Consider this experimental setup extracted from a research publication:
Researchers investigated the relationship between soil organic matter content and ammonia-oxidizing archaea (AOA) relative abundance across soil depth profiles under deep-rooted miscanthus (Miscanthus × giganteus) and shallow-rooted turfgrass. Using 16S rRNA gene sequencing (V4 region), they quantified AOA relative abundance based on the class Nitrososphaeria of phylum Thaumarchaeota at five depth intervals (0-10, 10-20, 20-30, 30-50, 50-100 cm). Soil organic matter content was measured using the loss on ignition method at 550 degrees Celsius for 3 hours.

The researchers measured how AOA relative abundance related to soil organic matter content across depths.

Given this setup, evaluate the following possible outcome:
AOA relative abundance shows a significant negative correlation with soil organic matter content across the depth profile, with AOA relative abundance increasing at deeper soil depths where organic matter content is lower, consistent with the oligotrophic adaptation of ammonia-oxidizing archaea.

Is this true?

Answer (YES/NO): NO